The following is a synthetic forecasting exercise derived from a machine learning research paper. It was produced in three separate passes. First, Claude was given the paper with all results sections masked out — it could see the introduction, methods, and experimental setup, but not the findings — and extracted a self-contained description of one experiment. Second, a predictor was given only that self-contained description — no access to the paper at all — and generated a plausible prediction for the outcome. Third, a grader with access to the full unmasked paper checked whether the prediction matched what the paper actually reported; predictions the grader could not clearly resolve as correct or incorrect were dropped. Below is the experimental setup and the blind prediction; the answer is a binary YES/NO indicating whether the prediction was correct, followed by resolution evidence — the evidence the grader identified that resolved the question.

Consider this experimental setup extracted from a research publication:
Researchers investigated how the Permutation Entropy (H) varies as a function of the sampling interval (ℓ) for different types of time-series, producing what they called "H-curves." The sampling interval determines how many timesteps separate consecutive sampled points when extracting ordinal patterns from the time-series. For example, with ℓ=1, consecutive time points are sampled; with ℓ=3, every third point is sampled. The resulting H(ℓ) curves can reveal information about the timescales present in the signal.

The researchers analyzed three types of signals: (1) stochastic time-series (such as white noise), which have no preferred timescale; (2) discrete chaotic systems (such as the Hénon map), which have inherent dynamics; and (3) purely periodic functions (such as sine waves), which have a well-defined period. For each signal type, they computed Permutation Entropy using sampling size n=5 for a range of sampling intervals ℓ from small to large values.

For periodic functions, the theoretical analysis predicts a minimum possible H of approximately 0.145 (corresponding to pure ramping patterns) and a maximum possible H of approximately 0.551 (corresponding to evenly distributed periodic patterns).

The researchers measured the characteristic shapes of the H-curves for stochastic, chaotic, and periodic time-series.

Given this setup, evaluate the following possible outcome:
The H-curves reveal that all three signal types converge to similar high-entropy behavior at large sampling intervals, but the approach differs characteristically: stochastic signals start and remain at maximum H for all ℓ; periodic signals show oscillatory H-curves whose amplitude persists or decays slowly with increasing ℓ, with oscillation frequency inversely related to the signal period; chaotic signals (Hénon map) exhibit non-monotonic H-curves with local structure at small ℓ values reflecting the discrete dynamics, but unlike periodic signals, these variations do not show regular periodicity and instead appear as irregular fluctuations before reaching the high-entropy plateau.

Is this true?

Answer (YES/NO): NO